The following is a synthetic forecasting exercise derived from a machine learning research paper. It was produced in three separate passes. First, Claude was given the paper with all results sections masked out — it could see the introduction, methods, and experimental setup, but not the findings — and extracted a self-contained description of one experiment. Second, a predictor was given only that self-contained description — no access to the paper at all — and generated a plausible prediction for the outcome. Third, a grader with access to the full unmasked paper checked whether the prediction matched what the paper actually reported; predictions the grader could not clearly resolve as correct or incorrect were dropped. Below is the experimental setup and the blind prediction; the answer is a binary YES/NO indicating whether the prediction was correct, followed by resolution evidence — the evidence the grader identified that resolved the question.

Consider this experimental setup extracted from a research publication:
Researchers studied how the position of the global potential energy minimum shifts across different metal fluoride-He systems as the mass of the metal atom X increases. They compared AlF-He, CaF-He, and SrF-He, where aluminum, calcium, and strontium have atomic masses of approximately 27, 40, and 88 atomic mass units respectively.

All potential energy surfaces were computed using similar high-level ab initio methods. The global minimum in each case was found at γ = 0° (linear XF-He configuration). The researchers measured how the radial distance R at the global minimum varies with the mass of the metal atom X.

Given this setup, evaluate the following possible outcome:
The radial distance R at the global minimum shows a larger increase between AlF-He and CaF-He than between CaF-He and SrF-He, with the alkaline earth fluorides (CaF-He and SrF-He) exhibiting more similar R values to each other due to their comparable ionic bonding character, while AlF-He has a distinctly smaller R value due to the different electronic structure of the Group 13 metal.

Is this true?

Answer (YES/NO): NO